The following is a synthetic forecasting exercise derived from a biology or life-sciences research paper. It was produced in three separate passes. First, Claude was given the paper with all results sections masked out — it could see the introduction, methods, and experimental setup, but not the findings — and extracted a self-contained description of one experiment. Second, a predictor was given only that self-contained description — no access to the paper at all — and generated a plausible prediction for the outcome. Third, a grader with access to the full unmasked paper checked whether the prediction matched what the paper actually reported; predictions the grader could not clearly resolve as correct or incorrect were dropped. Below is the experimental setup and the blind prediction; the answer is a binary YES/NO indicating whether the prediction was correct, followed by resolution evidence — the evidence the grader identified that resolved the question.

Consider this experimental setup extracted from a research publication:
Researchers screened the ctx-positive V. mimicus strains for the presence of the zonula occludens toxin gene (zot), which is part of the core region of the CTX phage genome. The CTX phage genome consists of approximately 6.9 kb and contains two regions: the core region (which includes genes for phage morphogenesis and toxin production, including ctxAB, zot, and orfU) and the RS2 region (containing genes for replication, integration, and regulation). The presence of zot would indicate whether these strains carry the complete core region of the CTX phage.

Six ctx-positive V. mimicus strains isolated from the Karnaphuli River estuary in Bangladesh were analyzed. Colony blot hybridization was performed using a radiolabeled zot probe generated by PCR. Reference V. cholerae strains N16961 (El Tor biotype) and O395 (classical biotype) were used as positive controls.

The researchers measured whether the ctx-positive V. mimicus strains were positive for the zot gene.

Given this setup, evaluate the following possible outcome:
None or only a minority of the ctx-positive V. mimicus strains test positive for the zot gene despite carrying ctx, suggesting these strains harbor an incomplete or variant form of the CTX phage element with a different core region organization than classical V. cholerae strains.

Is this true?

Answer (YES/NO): NO